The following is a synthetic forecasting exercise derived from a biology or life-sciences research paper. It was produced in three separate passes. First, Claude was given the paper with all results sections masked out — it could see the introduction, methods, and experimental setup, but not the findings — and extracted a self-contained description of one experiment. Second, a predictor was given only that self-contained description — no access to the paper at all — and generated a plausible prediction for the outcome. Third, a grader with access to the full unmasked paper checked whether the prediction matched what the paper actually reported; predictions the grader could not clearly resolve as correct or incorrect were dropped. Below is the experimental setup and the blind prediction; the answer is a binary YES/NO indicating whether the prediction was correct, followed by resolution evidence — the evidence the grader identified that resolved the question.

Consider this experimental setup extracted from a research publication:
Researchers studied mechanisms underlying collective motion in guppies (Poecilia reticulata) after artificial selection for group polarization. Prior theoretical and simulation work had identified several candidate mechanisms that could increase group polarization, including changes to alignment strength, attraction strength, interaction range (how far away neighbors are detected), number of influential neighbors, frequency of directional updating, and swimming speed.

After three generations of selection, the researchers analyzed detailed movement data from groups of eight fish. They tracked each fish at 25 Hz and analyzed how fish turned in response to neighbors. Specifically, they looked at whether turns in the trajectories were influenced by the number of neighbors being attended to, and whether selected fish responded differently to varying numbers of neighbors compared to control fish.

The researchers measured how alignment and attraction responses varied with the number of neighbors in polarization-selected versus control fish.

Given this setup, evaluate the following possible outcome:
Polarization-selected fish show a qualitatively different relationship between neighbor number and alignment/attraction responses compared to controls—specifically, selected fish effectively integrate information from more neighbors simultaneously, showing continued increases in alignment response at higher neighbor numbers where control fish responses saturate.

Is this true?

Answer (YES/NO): NO